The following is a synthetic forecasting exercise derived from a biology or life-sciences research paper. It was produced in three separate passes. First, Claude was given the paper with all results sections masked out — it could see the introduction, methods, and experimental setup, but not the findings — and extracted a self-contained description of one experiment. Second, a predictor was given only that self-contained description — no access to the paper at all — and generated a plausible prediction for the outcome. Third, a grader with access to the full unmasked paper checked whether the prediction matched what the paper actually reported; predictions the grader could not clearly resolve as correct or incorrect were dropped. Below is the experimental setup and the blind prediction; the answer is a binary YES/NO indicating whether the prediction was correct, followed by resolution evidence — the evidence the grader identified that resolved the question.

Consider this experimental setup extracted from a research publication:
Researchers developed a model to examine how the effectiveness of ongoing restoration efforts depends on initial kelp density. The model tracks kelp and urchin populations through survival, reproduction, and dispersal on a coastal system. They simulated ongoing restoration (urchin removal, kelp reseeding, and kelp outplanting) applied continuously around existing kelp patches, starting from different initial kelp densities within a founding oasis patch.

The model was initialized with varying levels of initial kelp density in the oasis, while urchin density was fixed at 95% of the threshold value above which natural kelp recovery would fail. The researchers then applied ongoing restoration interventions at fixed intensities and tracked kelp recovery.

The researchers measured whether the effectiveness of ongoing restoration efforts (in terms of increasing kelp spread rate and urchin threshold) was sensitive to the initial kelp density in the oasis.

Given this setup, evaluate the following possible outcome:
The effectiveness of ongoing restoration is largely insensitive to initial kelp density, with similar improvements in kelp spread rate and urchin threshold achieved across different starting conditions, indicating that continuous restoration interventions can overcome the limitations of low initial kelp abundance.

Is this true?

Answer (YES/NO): NO